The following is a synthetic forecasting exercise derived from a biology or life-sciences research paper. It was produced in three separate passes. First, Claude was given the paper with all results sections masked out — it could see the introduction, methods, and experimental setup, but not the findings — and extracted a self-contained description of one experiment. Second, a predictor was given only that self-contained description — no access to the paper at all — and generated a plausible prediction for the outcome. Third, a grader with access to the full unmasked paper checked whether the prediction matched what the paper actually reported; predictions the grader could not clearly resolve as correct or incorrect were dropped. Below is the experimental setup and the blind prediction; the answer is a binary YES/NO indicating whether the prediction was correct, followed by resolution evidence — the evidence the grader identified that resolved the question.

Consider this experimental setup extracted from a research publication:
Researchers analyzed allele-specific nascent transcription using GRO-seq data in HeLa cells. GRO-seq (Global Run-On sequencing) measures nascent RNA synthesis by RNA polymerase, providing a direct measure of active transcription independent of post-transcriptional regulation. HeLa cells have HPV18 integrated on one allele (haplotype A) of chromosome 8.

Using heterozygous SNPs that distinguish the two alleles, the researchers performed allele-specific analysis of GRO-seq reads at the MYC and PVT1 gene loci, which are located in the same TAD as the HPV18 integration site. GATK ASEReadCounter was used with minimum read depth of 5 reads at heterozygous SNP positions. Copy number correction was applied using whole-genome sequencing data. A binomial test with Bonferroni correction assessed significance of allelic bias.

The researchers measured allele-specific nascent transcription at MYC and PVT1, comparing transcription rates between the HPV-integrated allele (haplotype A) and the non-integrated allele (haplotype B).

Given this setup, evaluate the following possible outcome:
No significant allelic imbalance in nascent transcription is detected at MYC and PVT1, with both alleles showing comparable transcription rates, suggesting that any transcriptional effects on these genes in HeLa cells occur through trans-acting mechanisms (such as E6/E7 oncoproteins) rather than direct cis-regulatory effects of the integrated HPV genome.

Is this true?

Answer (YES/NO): NO